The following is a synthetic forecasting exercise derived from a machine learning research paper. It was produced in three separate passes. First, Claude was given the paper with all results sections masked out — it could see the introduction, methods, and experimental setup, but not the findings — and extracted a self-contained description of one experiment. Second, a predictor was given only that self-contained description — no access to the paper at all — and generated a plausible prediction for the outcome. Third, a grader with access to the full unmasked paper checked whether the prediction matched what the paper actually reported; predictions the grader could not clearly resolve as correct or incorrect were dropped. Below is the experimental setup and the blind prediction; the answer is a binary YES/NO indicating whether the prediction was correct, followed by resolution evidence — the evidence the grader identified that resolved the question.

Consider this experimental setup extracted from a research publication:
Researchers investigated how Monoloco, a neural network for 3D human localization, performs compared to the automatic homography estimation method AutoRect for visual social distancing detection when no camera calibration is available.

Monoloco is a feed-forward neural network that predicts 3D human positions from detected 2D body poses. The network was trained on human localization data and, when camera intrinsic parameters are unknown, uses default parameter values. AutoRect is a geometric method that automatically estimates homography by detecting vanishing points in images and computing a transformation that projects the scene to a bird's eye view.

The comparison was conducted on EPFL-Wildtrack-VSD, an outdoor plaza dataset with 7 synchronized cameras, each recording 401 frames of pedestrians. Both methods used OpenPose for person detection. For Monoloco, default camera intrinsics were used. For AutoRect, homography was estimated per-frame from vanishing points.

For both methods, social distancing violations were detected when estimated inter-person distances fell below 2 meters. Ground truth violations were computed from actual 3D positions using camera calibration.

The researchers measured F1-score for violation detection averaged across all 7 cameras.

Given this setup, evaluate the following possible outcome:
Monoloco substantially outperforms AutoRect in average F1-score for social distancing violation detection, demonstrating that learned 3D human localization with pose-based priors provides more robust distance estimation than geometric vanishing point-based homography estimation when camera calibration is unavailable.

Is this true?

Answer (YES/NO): YES